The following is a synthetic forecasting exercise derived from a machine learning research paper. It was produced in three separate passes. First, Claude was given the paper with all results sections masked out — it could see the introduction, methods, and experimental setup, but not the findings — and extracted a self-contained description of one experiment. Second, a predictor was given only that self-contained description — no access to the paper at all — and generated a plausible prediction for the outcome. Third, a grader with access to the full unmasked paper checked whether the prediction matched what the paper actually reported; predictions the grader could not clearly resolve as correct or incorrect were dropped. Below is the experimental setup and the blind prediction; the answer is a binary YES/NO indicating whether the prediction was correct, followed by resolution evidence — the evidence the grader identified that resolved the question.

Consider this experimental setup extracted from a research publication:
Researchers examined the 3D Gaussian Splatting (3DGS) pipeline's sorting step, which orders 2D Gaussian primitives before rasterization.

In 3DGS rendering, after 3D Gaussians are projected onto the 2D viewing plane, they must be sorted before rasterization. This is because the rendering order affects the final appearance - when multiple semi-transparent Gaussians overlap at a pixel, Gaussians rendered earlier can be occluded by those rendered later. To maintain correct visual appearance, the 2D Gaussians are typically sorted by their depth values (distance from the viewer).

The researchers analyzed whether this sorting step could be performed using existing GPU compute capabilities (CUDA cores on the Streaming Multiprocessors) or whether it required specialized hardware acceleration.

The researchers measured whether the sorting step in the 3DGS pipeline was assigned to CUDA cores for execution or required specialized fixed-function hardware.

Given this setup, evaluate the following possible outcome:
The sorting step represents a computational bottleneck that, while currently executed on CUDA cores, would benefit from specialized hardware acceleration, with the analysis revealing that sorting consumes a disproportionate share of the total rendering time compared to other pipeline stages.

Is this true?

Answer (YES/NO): NO